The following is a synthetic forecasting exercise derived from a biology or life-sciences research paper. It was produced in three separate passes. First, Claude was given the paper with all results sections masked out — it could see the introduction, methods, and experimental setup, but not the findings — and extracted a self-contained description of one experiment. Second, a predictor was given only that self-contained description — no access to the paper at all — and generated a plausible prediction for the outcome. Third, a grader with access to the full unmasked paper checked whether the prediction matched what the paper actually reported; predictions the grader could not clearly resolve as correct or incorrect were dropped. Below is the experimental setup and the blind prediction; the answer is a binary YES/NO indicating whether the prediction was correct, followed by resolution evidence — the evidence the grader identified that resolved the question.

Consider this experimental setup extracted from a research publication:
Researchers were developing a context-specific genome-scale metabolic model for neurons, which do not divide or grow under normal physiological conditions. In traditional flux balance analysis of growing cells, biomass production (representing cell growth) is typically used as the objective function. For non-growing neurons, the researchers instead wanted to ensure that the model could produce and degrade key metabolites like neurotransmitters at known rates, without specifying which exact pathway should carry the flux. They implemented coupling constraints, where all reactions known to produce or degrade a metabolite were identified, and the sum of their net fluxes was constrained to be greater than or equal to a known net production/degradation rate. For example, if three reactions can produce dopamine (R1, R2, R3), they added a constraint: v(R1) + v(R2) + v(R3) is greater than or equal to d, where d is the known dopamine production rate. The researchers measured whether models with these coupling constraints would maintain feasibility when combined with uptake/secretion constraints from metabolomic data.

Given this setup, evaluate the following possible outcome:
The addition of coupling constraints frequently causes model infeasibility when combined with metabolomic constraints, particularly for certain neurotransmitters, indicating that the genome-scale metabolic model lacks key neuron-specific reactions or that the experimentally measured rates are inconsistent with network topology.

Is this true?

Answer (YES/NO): NO